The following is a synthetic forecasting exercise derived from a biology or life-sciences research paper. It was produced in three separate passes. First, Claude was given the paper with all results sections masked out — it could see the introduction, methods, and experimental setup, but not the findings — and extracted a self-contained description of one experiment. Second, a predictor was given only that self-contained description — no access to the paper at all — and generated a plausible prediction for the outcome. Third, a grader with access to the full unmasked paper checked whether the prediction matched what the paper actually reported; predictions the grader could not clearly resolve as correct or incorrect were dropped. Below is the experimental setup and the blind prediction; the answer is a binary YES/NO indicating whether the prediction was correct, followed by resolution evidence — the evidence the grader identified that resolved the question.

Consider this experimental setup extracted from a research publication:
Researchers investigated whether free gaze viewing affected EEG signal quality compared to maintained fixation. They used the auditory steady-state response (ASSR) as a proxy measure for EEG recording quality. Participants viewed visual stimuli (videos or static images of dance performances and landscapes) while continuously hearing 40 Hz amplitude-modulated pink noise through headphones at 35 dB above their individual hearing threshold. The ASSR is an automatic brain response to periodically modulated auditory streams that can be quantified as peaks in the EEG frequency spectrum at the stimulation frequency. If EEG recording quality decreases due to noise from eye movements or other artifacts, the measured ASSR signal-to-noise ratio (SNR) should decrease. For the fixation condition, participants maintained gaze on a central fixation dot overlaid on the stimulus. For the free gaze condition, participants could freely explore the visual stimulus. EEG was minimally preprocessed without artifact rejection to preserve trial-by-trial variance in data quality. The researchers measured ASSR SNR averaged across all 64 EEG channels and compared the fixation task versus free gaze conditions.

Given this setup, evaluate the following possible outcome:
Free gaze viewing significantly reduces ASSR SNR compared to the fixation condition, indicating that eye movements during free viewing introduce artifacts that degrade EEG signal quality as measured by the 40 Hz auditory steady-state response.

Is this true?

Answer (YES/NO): YES